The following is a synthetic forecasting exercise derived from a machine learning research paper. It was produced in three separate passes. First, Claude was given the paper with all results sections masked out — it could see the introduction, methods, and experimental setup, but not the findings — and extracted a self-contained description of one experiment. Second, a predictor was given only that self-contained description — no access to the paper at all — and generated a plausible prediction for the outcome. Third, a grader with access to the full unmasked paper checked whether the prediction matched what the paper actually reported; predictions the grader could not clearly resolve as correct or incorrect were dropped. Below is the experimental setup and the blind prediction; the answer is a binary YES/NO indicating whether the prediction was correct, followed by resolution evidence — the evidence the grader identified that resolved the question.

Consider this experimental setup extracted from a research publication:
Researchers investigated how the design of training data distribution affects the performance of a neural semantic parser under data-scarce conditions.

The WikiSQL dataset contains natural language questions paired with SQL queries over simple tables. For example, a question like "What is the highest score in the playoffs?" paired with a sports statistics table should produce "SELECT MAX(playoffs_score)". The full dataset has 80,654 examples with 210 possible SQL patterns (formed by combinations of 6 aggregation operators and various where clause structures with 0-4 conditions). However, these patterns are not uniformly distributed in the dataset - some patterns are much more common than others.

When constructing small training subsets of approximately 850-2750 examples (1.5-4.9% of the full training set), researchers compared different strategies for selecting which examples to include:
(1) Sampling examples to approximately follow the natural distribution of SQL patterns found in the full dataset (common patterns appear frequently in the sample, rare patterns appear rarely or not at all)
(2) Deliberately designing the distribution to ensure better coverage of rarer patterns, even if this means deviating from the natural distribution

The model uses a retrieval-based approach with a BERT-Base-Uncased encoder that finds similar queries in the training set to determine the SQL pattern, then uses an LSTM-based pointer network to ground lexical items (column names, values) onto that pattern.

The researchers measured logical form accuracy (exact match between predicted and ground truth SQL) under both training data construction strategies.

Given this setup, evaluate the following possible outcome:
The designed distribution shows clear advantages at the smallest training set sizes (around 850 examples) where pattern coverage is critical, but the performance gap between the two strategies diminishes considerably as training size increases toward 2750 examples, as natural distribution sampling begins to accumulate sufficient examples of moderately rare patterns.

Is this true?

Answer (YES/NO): NO